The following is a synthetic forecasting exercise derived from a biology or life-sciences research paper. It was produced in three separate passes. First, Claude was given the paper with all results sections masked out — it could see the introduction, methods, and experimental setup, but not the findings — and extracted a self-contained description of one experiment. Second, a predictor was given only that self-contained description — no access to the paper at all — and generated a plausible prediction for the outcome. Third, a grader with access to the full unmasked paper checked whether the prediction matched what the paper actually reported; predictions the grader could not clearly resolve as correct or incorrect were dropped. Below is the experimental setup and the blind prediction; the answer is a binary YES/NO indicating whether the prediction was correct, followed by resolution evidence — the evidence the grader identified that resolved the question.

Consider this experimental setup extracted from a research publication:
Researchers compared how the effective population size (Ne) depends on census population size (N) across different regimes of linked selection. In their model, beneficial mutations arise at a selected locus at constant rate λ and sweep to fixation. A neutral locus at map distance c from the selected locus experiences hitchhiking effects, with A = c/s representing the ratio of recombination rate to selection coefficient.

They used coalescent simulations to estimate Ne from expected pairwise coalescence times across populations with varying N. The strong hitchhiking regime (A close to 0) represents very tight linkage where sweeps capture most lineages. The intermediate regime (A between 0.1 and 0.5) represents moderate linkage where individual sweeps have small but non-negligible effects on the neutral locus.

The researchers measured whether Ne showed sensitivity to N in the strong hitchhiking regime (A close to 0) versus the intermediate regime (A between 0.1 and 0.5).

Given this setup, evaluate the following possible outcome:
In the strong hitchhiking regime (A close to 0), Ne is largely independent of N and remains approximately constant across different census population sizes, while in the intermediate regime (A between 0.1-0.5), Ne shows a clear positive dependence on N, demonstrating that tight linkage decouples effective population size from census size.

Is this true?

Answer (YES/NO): YES